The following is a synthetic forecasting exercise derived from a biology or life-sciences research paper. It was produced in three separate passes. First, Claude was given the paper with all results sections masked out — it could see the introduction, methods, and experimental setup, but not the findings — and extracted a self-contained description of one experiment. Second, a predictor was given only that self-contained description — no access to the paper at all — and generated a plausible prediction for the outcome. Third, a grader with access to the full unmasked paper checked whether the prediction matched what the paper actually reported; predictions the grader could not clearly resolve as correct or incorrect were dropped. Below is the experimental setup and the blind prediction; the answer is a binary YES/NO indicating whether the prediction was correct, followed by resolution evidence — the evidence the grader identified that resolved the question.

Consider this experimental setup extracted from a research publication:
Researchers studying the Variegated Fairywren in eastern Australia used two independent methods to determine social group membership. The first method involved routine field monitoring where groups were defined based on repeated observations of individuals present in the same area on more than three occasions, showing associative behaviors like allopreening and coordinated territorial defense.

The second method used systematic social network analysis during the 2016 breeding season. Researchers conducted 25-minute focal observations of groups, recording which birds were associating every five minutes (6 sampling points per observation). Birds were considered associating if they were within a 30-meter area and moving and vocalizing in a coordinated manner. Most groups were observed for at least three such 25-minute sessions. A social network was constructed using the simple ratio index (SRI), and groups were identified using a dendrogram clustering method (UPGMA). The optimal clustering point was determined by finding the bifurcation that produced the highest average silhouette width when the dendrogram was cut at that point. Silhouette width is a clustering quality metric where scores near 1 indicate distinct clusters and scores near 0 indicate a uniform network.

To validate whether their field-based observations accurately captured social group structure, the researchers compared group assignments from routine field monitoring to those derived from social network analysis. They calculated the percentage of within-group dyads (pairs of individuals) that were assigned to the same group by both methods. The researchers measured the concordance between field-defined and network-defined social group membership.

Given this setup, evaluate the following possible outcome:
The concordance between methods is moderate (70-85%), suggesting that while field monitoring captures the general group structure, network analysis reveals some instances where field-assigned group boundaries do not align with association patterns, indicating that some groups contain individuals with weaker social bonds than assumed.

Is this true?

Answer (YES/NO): NO